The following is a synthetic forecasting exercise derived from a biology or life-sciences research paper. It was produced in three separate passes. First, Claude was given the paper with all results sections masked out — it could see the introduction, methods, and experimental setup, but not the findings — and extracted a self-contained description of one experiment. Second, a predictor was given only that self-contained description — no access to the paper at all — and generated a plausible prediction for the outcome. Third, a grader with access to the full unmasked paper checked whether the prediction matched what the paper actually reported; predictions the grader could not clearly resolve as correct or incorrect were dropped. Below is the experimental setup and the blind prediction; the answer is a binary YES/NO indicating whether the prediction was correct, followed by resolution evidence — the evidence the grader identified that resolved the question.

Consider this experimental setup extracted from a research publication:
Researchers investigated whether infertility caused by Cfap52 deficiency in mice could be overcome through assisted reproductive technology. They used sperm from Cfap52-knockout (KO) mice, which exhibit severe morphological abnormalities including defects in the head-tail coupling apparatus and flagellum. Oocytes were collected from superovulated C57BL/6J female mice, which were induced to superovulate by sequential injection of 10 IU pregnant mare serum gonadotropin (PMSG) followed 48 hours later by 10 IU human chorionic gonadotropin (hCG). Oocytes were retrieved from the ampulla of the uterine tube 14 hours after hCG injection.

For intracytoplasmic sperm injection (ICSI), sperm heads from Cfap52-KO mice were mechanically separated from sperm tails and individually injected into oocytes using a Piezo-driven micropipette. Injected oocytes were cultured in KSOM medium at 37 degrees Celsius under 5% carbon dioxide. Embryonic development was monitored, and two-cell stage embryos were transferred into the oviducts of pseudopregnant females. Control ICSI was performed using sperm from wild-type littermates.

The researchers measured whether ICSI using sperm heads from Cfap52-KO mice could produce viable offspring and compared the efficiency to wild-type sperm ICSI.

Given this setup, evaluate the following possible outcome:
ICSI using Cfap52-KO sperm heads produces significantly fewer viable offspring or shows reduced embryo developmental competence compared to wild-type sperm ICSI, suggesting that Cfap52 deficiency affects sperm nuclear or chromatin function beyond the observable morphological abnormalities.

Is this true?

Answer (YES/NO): NO